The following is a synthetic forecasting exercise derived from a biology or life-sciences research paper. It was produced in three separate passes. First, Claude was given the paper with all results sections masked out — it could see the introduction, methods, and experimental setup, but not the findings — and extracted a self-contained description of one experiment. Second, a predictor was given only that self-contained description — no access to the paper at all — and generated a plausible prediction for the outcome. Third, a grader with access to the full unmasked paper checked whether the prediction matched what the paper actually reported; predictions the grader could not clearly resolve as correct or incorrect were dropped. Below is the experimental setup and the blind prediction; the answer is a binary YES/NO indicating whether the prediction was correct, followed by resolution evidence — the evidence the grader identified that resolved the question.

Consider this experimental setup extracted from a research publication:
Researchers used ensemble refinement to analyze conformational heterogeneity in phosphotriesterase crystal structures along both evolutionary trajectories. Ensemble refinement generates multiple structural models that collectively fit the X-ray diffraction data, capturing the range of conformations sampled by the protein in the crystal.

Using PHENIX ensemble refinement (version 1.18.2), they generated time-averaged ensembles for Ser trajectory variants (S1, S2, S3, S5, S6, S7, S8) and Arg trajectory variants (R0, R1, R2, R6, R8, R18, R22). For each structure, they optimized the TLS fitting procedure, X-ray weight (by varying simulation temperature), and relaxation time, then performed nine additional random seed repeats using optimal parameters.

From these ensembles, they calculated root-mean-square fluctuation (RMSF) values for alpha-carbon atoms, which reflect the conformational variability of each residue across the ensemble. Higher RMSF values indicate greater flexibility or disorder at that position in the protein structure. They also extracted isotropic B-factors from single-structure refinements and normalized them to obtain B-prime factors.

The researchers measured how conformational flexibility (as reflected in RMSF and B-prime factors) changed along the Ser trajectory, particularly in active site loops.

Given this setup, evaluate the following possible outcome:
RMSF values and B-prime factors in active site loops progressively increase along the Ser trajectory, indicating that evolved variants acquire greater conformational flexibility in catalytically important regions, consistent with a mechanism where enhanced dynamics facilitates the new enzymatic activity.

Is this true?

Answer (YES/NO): YES